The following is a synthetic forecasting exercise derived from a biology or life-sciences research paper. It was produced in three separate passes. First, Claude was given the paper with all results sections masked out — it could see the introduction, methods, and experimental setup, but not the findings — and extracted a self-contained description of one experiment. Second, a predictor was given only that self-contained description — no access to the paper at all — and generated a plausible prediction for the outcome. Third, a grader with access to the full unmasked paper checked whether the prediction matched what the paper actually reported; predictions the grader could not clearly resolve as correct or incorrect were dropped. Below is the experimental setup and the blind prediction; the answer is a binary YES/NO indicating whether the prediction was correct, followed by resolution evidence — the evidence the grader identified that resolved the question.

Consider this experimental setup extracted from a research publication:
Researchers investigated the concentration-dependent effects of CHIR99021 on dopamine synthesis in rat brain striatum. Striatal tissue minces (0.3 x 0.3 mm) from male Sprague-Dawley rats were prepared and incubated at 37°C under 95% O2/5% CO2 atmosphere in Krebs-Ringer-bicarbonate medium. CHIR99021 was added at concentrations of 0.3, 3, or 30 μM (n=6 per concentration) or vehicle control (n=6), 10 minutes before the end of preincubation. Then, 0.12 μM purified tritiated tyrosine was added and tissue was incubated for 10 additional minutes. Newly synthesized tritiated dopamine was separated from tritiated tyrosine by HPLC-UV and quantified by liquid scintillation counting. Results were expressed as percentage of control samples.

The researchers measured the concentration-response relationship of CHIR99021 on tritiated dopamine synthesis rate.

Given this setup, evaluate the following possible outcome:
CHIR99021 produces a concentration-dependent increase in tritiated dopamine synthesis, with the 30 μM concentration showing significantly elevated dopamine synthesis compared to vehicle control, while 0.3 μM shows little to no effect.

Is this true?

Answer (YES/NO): NO